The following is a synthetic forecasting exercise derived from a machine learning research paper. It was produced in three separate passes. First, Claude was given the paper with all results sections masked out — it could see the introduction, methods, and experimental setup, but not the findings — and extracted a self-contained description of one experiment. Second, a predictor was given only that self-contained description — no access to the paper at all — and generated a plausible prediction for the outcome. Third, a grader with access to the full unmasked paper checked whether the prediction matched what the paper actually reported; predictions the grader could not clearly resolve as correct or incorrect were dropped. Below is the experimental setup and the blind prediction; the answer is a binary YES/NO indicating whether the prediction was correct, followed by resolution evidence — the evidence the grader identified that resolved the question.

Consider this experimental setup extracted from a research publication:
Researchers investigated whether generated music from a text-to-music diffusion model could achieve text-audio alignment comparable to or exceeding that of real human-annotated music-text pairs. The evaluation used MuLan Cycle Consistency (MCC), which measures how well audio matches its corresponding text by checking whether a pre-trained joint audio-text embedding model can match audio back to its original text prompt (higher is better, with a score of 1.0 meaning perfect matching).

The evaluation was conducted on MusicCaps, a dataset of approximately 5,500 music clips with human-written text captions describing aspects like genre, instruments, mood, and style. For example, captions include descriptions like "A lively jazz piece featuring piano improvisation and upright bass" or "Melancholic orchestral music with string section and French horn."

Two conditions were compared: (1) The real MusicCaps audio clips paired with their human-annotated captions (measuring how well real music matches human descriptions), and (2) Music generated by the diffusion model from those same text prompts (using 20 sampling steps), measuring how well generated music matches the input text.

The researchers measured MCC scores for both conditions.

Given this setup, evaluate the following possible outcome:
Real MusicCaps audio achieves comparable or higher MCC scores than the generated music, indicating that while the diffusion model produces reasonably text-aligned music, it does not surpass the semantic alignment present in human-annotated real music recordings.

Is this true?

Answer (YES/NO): NO